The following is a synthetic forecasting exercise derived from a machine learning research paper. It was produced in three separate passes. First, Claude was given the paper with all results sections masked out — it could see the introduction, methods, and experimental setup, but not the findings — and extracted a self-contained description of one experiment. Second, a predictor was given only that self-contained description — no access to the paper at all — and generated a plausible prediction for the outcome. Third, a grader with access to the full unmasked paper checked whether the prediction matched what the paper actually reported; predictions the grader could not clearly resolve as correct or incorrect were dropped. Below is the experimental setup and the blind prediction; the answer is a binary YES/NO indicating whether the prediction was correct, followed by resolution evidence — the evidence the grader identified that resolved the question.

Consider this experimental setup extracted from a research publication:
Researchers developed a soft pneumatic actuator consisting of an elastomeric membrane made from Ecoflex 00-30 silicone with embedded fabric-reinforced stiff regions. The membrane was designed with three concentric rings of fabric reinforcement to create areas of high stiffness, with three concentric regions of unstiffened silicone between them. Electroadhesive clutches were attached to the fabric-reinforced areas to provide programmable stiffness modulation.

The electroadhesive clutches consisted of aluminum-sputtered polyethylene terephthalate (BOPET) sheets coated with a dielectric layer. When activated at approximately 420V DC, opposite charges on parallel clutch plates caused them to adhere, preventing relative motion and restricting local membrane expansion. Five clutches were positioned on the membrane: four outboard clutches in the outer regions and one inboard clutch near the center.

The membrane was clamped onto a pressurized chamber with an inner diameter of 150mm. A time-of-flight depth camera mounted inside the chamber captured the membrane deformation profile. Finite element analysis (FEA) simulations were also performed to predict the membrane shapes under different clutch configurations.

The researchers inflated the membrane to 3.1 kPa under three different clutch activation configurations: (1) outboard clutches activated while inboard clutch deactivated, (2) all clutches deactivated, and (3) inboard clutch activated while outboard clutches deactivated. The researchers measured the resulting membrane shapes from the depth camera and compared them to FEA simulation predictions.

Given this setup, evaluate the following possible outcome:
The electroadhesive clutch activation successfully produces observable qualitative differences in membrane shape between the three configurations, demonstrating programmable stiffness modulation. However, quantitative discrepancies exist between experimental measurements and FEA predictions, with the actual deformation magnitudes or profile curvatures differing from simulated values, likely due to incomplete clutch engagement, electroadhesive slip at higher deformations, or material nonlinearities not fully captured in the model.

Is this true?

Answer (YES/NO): YES